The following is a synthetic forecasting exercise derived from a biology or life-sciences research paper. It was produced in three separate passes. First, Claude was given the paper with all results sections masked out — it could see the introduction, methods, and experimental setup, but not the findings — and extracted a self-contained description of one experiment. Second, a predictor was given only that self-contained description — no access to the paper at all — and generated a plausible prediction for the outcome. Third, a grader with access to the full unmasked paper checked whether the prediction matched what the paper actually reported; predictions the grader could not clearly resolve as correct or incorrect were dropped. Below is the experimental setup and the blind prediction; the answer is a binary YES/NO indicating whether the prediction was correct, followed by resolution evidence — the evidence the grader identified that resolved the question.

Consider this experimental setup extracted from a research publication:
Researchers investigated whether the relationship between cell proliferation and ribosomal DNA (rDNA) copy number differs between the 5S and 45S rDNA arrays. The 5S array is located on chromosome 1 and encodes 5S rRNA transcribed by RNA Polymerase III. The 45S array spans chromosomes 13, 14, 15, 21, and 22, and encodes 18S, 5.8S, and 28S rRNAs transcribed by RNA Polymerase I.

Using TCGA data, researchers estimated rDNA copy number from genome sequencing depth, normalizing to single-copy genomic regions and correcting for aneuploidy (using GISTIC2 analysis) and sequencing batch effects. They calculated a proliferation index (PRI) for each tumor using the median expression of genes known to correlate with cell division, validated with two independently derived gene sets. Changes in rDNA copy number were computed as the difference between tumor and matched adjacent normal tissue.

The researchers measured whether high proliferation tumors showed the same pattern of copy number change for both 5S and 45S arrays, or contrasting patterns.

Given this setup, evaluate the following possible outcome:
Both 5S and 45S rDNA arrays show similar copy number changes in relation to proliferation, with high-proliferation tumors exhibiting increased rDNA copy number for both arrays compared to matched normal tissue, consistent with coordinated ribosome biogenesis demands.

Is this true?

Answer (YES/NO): NO